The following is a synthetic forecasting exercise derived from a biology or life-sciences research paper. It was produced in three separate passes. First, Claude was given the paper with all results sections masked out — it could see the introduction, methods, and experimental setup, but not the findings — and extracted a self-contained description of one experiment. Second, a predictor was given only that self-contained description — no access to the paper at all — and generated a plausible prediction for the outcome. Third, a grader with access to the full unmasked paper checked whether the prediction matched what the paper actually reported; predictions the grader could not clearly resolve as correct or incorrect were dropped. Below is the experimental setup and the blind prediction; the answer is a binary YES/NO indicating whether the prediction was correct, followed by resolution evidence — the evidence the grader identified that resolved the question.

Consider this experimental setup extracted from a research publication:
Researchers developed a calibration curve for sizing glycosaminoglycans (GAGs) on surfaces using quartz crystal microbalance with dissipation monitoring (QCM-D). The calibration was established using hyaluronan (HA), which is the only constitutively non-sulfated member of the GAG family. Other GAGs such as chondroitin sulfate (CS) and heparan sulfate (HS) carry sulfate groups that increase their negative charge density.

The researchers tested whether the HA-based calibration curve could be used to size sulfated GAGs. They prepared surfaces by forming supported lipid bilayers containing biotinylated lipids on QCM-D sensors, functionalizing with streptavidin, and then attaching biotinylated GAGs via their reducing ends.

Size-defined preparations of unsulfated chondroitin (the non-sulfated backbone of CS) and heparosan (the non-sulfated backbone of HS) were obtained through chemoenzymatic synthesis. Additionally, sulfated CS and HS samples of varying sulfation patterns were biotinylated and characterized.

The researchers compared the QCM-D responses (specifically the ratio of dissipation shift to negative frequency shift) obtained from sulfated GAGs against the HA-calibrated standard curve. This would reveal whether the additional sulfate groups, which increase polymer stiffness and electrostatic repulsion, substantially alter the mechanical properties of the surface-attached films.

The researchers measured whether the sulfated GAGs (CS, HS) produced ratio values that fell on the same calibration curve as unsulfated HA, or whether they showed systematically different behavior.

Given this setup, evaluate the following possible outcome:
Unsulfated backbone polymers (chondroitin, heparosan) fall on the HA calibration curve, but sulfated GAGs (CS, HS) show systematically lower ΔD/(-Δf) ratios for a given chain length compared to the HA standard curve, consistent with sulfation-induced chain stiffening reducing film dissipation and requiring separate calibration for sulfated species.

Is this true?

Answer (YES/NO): NO